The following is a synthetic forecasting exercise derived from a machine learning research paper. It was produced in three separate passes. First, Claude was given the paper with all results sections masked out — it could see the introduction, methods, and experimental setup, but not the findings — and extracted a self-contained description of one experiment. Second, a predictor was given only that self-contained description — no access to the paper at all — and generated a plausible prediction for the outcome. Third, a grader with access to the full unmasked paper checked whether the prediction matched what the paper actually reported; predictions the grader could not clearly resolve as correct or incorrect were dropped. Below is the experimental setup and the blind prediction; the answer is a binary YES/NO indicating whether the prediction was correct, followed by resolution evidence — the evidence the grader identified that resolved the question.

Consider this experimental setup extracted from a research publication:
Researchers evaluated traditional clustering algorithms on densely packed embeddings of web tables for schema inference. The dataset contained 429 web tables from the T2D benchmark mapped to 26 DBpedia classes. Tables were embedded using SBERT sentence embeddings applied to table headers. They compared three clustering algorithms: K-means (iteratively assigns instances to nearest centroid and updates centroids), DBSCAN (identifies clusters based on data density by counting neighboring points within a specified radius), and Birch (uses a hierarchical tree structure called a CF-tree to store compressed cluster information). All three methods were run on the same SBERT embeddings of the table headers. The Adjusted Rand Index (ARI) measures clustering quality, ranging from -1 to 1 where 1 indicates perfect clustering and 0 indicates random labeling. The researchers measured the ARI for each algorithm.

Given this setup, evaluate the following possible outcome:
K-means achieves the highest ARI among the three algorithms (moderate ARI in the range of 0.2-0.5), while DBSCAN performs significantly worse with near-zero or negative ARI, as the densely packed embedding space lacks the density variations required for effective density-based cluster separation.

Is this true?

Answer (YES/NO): NO